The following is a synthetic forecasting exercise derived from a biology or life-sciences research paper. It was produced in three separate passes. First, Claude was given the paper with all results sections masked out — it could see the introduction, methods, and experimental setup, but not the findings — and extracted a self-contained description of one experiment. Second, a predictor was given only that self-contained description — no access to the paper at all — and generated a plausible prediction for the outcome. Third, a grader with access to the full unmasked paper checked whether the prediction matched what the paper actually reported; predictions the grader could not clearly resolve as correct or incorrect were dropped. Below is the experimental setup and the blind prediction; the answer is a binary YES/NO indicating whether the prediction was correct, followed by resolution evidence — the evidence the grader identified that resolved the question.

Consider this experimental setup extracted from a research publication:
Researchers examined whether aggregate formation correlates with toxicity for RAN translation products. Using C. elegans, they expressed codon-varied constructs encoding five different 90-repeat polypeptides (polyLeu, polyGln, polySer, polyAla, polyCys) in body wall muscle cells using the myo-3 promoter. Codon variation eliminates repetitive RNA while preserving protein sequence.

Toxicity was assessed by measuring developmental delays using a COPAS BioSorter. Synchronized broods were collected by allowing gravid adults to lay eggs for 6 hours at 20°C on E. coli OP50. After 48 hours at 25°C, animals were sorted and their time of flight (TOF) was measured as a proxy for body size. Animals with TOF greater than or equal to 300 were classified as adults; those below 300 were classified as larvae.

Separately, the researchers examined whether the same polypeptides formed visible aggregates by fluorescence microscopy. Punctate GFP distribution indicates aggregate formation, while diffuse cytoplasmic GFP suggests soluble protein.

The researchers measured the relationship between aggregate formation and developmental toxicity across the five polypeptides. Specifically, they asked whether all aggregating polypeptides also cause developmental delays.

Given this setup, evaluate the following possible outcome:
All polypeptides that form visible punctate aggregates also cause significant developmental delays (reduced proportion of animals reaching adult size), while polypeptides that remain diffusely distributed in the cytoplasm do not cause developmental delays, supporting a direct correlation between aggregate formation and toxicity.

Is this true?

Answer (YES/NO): NO